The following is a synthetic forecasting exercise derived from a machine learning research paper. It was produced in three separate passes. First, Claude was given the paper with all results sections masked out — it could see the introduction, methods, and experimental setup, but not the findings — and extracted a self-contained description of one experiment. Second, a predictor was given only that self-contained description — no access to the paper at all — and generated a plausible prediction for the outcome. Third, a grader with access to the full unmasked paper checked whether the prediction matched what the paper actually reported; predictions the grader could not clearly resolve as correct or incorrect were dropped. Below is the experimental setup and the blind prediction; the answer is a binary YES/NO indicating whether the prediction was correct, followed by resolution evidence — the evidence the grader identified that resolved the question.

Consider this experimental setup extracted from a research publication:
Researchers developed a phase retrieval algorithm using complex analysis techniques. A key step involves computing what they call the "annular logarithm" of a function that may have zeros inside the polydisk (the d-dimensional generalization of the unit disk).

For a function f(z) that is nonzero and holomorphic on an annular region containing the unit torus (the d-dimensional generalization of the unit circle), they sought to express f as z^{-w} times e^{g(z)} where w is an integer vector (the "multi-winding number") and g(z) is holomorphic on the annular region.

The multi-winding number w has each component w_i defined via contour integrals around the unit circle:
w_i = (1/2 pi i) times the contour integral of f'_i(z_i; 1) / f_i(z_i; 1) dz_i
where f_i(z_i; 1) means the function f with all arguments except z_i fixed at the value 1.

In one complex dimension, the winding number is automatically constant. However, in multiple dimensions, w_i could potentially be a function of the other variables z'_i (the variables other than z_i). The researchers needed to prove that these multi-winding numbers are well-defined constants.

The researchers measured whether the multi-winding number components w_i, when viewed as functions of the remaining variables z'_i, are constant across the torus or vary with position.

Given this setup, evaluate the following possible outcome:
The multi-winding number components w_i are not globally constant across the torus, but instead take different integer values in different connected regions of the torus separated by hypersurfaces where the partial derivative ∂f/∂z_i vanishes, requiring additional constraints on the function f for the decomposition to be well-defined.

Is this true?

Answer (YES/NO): NO